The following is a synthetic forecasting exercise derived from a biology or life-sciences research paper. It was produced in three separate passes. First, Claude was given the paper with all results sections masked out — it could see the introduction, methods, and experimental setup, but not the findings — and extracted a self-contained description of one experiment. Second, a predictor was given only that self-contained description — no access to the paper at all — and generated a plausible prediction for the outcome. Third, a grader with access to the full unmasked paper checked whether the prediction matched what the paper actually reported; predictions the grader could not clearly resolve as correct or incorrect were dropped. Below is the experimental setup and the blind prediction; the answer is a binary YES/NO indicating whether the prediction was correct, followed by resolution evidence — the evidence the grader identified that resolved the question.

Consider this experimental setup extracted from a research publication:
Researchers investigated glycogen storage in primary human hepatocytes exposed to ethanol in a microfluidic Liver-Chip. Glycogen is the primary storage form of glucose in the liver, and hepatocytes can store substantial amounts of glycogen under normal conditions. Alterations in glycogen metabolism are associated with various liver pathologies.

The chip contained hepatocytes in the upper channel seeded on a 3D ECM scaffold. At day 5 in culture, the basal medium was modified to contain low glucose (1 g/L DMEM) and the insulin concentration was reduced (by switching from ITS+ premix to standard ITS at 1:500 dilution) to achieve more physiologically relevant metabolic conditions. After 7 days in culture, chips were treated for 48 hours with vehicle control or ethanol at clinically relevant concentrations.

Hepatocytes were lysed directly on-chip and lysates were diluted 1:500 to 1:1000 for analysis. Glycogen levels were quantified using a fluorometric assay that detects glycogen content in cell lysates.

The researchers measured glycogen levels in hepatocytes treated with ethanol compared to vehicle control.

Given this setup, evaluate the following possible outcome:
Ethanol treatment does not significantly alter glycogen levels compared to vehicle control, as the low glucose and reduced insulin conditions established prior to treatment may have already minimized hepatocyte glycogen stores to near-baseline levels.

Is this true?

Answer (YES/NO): NO